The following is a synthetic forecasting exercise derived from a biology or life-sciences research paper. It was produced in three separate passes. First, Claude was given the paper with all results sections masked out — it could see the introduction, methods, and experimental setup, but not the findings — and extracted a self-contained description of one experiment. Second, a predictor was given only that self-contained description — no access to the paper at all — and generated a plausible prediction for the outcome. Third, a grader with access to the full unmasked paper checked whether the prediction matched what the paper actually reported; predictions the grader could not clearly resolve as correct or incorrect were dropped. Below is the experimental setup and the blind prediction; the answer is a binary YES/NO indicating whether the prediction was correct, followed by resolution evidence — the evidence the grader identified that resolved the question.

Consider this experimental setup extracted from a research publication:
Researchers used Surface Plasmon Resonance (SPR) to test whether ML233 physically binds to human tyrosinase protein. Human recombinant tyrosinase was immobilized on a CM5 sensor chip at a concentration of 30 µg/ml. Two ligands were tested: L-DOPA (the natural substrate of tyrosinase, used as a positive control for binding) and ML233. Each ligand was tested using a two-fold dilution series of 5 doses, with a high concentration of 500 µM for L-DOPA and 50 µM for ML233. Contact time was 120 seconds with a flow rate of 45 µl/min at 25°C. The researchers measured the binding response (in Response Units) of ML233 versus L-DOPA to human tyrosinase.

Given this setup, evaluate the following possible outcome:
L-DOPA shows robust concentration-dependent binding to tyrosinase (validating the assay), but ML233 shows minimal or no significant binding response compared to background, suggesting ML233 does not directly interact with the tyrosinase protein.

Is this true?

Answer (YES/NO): NO